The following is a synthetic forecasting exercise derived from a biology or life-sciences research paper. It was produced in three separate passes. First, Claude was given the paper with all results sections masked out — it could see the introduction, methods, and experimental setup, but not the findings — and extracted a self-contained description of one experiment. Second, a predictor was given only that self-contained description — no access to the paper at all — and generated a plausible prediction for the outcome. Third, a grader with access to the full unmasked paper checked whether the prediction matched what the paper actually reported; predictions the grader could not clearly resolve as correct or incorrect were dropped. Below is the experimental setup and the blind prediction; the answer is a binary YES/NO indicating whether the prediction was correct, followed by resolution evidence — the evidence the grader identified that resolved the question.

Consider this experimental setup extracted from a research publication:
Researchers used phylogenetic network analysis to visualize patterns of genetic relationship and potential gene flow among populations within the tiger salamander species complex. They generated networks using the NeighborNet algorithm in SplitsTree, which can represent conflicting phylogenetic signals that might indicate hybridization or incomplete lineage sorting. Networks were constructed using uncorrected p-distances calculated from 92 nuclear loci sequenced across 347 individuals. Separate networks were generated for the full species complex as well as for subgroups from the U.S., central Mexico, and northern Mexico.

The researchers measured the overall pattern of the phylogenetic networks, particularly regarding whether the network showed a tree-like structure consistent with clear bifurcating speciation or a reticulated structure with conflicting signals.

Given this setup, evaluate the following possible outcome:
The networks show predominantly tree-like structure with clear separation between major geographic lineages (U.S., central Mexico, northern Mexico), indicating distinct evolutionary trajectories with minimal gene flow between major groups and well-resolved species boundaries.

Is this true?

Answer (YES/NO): NO